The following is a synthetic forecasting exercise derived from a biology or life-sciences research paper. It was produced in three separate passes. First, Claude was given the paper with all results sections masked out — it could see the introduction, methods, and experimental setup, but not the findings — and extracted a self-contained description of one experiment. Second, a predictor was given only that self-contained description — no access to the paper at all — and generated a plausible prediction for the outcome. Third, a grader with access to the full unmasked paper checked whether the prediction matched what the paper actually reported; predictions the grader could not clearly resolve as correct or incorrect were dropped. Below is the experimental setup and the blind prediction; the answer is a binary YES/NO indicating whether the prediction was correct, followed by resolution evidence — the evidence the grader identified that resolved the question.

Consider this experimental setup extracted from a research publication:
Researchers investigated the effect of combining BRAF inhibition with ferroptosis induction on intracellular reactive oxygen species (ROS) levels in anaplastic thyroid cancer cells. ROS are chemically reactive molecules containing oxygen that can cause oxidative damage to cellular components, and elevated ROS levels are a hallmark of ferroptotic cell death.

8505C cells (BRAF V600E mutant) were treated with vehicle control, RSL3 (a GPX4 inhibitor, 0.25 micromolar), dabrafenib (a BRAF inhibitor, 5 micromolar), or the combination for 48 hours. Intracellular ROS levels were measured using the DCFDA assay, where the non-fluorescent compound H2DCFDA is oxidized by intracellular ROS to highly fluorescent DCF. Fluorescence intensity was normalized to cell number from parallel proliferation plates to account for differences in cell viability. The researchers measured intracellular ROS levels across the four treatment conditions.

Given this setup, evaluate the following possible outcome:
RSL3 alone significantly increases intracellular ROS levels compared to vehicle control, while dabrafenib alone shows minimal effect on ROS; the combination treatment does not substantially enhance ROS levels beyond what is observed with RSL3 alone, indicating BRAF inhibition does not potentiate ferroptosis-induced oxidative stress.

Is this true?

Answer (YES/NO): NO